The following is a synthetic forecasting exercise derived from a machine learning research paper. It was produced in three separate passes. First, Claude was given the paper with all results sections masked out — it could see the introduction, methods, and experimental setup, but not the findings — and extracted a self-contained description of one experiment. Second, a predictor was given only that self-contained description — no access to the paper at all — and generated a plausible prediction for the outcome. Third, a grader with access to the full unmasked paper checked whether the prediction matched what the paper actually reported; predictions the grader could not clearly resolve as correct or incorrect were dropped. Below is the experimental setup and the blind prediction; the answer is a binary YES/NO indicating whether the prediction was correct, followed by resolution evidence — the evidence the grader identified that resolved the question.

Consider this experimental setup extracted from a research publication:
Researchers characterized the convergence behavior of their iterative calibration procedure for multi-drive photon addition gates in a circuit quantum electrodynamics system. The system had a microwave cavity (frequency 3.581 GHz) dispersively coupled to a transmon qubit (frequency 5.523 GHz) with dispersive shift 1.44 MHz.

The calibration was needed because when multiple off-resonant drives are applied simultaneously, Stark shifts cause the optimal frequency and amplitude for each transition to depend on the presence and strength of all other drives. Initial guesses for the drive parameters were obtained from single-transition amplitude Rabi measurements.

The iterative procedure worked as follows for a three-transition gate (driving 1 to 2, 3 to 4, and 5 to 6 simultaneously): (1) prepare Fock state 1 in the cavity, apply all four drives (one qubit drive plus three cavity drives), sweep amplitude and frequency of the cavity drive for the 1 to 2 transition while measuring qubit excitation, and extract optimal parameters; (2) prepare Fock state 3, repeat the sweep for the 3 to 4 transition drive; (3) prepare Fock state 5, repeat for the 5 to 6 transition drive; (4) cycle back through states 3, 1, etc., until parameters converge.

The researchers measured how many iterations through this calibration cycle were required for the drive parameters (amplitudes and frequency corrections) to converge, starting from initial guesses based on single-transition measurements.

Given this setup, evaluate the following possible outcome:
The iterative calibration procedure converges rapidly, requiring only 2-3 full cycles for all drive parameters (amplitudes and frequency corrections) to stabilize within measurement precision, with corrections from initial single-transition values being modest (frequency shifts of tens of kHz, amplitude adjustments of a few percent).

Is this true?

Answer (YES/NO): NO